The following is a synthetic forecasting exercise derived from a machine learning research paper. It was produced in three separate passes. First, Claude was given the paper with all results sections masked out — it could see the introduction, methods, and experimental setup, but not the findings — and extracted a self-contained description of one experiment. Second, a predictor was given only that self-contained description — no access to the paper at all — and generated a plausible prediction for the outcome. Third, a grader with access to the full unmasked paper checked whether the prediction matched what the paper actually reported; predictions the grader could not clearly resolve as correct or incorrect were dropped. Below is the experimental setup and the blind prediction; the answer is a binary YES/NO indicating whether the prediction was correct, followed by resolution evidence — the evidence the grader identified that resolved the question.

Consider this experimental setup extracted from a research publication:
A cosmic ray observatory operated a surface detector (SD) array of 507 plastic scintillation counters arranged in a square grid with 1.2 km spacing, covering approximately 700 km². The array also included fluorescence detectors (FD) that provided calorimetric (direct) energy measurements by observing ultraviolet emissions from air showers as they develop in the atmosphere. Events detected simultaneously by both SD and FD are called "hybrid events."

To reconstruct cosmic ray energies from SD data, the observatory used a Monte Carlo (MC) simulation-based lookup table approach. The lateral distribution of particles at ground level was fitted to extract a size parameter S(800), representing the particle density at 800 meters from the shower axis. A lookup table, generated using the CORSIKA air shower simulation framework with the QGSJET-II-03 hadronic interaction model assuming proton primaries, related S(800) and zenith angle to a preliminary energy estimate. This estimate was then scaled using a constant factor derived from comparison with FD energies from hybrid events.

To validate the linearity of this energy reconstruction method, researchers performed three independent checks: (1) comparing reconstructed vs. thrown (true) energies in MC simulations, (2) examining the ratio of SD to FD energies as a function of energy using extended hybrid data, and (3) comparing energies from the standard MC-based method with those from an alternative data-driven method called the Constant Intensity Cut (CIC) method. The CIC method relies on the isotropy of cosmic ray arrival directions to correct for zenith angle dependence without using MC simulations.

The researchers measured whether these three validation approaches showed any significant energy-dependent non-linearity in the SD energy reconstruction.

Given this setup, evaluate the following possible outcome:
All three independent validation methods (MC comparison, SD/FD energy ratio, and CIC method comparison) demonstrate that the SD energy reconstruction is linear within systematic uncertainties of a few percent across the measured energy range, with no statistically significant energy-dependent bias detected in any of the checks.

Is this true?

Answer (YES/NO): YES